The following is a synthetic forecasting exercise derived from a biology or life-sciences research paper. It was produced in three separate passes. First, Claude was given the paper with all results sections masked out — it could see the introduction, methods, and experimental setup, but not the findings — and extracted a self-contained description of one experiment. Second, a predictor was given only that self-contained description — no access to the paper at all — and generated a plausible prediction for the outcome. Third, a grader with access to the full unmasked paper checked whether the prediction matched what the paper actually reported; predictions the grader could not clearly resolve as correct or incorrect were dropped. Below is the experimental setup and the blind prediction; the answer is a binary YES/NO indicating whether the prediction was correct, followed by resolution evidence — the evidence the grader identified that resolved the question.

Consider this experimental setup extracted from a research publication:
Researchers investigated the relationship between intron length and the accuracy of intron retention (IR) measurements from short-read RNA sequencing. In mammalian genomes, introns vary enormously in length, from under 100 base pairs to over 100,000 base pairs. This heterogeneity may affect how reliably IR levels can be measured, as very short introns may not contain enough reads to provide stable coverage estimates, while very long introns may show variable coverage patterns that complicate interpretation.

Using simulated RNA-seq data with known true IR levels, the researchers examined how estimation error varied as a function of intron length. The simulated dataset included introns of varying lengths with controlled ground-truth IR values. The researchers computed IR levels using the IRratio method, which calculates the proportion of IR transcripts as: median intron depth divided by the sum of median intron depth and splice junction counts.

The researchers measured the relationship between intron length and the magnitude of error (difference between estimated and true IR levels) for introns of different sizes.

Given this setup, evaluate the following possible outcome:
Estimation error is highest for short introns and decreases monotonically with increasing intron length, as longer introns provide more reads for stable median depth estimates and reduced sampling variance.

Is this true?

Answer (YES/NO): NO